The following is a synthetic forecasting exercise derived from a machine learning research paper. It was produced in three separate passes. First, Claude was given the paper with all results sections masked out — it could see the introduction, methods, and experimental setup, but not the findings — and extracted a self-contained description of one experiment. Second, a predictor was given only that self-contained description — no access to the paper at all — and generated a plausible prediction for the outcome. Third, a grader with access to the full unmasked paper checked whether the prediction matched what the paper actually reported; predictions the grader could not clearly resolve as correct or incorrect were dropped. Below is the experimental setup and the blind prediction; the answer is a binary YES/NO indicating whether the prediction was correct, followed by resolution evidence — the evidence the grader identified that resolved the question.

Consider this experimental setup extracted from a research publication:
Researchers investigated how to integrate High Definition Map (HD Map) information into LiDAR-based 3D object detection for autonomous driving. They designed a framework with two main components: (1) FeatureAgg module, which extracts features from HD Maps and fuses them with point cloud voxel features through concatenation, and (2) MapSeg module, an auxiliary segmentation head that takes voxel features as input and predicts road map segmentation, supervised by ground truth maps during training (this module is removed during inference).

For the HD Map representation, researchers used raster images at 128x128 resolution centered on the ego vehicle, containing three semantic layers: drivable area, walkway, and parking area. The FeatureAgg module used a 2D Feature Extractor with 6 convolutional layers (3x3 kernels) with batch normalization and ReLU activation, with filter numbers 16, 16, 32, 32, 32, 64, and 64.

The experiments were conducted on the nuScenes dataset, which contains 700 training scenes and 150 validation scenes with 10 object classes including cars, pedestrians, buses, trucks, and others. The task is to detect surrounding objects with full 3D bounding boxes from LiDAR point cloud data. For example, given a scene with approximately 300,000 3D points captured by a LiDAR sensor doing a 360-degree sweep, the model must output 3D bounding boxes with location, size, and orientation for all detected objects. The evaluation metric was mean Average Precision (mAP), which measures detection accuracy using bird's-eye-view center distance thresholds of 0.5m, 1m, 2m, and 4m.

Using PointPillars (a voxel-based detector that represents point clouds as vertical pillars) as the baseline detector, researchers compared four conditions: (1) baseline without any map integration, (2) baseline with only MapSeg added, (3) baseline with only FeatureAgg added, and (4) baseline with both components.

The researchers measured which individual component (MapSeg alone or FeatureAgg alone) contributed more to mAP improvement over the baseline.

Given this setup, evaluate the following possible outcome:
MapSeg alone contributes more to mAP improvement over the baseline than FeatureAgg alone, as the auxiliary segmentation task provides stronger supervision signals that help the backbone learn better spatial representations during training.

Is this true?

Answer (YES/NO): NO